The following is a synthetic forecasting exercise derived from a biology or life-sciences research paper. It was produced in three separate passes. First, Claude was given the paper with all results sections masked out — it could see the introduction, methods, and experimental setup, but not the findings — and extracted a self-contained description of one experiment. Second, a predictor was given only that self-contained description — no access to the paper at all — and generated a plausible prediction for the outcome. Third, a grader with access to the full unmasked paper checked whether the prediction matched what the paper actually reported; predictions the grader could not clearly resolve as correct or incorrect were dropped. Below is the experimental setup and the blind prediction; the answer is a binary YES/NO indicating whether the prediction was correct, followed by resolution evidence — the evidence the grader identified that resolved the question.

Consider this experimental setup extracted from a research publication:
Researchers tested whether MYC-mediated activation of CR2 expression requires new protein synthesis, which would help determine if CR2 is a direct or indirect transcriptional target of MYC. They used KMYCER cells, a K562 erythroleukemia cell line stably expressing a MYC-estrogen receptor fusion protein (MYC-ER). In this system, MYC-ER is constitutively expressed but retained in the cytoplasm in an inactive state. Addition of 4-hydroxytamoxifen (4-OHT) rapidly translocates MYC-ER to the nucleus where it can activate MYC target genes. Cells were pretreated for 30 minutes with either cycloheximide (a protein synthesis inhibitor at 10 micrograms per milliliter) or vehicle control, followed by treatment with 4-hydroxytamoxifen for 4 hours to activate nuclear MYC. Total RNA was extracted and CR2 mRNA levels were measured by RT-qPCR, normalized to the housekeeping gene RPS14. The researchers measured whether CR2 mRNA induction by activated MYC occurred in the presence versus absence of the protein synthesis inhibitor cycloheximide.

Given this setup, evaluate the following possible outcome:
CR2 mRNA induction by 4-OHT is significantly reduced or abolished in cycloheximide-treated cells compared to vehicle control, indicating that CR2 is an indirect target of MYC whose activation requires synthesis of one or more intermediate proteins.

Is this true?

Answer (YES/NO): NO